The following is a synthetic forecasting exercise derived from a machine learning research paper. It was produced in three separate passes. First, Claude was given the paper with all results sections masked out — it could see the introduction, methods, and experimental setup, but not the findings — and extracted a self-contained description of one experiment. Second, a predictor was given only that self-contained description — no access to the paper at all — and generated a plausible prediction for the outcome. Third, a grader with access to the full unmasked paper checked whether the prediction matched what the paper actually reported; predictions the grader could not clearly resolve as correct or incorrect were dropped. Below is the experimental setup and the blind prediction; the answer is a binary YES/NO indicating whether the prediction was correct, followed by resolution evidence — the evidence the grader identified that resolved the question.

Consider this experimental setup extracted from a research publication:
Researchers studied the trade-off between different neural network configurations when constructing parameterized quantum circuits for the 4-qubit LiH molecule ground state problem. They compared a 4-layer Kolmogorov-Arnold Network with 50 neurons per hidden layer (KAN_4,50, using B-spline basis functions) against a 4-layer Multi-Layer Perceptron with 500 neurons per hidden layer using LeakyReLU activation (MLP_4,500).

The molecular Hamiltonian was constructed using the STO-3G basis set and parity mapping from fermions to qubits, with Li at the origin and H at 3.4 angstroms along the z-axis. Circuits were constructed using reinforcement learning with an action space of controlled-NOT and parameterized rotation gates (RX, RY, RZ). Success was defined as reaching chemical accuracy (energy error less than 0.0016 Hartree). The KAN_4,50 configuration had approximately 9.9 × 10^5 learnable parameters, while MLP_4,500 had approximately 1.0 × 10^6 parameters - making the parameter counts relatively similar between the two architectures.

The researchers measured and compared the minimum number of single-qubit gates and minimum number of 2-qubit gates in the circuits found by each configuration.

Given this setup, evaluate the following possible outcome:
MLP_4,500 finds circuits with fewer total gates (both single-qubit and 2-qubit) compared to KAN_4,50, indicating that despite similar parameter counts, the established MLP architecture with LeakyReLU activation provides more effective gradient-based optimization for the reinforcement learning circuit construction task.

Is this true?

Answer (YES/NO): NO